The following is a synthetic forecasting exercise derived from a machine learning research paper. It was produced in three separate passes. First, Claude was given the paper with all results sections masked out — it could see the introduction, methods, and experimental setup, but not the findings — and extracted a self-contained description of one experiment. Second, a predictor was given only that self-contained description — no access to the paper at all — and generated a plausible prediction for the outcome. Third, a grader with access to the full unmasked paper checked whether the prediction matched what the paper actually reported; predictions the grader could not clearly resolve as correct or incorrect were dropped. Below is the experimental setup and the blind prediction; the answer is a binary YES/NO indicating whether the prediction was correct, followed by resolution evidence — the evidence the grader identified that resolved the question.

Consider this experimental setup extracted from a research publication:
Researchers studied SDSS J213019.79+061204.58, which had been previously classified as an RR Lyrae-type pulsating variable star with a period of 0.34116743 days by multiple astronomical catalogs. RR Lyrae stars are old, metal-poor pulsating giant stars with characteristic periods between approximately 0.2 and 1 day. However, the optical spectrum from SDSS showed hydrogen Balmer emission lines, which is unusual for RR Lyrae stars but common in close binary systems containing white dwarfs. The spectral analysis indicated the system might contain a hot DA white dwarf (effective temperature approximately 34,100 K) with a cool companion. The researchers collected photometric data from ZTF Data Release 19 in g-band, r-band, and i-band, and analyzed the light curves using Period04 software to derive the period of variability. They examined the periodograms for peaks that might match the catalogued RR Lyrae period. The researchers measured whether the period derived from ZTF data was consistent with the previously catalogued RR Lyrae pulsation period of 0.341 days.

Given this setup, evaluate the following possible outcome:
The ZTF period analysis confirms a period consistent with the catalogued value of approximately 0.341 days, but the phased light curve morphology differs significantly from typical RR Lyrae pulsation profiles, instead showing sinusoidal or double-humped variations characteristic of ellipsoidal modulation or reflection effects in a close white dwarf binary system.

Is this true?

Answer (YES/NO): NO